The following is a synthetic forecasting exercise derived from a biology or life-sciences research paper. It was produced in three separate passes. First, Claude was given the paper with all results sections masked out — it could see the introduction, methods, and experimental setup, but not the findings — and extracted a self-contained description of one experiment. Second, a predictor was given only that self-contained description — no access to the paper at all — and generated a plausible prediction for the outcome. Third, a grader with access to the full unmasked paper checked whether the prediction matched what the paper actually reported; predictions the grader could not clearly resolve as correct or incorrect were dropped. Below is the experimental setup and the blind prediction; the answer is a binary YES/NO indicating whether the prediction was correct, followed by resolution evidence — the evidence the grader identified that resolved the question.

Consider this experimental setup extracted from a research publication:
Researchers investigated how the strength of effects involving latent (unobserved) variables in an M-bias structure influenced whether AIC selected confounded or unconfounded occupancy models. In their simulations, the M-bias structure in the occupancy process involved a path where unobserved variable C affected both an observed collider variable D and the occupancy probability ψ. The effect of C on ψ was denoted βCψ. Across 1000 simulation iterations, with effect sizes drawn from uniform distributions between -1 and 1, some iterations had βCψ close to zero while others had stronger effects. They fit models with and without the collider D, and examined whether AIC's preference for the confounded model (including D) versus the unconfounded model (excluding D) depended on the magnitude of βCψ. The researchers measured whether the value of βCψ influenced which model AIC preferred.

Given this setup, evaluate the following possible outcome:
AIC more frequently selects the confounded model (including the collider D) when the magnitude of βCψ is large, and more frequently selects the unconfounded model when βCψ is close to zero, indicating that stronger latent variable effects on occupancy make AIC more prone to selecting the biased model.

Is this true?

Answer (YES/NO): YES